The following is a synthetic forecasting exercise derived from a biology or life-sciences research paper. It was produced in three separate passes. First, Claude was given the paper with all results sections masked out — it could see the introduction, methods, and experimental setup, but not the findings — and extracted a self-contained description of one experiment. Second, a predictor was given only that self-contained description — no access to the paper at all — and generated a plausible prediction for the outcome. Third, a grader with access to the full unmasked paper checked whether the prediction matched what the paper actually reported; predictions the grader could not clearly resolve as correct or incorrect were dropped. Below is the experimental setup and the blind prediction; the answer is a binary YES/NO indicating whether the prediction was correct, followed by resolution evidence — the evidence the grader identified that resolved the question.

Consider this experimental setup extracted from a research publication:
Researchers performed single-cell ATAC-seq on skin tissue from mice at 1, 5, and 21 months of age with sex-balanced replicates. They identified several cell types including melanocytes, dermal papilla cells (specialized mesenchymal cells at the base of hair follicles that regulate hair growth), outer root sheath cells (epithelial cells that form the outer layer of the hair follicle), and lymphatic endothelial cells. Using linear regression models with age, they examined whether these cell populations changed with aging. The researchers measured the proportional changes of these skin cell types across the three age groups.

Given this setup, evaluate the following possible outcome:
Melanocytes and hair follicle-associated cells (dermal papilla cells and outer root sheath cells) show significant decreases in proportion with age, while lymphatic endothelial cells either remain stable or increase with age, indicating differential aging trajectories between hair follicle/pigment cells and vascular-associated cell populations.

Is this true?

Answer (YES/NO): NO